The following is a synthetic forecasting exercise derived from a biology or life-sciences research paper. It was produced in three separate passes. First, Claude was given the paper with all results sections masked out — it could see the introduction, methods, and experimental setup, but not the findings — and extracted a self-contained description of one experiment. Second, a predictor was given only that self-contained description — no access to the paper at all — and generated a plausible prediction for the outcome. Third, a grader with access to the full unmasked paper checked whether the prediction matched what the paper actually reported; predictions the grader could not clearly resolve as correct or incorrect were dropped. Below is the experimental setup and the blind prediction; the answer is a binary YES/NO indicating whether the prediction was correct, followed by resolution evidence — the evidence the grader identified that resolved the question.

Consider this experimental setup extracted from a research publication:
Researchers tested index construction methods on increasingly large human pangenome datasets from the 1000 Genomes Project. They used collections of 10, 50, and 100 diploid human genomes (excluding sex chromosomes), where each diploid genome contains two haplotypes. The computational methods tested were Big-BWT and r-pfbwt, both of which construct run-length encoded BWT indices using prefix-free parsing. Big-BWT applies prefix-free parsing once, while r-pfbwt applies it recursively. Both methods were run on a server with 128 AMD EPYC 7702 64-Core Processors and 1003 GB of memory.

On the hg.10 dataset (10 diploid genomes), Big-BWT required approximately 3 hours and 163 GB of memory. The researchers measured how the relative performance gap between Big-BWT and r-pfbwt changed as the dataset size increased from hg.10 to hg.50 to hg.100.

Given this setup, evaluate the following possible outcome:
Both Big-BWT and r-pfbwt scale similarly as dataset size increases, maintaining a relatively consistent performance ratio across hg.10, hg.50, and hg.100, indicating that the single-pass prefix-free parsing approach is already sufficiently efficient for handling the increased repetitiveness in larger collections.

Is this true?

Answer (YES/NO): NO